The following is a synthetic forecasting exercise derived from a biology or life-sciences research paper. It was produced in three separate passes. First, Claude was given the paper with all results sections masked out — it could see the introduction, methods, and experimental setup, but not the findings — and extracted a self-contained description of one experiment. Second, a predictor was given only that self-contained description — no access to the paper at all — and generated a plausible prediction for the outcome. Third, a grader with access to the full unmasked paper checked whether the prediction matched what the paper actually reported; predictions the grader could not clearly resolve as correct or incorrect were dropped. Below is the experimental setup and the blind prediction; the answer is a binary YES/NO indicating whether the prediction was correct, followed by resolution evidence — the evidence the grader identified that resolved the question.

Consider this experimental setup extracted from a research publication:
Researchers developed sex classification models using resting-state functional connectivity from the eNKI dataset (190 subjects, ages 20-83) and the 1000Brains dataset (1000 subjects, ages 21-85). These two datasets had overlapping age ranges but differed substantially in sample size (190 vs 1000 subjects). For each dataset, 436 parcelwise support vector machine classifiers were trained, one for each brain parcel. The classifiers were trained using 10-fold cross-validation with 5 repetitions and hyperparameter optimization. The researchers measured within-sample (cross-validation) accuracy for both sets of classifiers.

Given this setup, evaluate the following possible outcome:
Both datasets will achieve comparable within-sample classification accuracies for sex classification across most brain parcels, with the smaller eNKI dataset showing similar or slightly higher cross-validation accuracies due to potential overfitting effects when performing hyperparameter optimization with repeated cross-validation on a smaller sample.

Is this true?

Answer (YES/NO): YES